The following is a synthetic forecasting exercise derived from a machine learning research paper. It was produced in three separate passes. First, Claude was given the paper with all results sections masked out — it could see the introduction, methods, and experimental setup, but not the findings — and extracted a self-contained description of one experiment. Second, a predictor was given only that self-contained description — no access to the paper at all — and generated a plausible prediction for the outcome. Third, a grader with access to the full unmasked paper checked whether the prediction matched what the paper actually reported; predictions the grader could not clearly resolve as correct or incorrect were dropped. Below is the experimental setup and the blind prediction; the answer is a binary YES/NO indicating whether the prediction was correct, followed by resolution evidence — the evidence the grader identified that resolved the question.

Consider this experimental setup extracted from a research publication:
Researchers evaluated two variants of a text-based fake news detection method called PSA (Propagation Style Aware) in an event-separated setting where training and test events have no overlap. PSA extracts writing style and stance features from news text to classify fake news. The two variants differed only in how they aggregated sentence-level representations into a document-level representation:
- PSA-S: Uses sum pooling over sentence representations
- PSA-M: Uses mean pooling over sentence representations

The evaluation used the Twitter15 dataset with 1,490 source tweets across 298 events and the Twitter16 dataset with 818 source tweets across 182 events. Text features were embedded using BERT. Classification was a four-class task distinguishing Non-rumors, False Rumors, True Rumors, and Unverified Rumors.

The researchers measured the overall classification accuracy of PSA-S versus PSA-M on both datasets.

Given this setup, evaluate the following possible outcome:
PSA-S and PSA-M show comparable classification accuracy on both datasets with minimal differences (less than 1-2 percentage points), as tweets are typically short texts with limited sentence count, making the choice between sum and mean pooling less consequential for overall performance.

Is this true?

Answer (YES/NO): NO